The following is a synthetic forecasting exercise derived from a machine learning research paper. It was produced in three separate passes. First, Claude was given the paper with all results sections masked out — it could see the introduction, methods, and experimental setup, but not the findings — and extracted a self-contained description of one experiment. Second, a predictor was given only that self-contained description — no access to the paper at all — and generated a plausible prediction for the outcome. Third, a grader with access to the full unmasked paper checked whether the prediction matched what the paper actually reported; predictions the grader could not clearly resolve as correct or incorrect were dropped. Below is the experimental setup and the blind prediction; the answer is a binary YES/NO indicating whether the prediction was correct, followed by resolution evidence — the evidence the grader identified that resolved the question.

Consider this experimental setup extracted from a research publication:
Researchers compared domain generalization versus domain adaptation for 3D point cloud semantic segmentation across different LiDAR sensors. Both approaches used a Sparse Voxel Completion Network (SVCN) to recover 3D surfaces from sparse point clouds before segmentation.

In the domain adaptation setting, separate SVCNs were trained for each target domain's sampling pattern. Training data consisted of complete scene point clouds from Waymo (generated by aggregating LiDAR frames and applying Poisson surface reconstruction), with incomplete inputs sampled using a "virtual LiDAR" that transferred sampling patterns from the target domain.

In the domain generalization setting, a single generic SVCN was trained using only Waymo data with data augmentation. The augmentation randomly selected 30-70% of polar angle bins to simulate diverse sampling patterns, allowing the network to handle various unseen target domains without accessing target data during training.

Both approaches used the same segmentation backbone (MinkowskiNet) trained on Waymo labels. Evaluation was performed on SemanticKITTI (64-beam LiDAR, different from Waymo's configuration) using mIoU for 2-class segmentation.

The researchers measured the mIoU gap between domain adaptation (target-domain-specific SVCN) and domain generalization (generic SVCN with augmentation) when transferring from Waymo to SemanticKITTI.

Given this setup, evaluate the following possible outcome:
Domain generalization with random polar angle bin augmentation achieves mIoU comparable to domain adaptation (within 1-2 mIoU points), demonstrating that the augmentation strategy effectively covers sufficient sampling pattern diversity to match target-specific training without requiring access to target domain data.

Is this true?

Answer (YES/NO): YES